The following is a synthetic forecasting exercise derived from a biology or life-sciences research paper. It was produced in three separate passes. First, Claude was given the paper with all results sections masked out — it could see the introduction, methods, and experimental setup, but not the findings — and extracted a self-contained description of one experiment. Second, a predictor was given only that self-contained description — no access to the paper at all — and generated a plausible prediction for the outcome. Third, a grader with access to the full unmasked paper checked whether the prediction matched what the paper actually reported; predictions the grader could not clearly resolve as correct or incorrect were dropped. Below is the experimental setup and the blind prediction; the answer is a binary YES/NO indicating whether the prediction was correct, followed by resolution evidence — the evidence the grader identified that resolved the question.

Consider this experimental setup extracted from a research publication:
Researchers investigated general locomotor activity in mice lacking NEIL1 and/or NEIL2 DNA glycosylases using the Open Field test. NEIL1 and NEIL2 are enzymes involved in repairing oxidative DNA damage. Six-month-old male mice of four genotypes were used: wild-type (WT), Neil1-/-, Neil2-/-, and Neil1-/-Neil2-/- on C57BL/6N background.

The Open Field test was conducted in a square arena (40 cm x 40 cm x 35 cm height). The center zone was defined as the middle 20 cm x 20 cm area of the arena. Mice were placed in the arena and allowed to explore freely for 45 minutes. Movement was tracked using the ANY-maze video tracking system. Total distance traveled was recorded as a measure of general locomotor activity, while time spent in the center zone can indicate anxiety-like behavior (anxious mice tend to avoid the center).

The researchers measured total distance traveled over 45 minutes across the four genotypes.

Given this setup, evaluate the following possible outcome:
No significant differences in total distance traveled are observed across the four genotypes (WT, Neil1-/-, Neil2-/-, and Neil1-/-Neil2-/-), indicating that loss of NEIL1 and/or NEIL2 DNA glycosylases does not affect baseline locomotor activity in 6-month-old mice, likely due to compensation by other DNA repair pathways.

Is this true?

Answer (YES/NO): NO